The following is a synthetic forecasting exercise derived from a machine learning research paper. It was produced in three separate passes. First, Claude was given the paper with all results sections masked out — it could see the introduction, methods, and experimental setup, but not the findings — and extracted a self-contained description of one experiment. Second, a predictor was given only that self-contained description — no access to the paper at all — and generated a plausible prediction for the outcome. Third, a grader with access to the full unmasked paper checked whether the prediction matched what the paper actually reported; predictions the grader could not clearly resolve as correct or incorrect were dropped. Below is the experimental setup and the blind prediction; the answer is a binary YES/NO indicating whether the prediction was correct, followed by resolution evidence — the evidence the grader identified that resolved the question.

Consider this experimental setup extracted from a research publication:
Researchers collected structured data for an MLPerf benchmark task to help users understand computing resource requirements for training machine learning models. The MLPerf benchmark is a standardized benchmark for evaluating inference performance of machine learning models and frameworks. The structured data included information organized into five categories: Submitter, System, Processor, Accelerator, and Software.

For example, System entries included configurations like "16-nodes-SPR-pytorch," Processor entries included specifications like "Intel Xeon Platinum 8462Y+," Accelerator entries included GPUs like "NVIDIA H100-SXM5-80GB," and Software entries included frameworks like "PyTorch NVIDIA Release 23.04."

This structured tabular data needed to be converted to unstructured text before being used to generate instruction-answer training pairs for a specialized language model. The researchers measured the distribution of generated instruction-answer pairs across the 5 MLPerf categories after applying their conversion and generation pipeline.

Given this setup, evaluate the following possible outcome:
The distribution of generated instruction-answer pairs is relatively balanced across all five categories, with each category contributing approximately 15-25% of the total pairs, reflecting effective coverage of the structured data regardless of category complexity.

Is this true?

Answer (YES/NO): YES